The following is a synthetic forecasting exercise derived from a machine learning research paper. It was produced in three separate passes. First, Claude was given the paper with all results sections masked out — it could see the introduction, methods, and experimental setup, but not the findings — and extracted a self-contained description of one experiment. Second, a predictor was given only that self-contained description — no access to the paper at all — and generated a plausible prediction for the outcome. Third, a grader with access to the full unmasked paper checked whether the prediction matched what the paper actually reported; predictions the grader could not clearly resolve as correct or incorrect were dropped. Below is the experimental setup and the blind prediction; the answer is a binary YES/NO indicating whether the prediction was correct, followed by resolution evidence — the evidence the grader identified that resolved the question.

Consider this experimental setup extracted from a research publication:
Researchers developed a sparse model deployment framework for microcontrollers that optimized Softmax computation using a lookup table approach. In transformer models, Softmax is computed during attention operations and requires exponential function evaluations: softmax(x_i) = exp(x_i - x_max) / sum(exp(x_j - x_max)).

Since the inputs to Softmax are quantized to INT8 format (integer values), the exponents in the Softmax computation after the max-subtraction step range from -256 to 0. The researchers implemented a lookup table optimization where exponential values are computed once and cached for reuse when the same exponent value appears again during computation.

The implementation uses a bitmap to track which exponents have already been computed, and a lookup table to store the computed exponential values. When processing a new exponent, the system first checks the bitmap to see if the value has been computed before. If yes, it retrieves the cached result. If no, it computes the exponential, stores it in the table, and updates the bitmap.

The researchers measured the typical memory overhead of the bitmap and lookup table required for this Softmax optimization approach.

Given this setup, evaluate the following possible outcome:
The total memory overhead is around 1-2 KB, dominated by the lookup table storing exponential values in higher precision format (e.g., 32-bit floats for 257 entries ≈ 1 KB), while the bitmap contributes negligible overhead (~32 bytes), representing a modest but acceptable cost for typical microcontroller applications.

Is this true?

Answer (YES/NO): NO